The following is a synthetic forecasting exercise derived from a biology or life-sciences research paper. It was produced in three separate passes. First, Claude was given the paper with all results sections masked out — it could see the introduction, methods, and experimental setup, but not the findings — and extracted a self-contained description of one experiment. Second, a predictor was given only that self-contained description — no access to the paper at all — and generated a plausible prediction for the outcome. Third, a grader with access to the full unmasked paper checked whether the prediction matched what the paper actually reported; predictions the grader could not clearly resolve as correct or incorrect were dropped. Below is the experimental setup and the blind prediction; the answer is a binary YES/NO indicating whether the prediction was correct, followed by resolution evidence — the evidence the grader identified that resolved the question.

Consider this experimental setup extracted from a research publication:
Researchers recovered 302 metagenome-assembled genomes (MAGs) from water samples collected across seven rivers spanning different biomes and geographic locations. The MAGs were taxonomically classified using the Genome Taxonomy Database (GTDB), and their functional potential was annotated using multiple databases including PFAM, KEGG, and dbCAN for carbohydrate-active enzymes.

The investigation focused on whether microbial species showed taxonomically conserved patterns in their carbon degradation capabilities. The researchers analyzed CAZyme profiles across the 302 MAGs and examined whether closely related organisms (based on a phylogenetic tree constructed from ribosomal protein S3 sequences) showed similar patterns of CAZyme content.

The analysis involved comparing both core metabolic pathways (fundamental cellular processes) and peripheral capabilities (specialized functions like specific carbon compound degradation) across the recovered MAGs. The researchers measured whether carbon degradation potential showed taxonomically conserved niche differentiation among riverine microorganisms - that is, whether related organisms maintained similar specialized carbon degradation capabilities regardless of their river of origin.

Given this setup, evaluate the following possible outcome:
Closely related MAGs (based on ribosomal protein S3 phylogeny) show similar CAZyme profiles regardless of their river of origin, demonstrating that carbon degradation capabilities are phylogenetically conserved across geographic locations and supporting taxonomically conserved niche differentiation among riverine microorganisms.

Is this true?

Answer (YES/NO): YES